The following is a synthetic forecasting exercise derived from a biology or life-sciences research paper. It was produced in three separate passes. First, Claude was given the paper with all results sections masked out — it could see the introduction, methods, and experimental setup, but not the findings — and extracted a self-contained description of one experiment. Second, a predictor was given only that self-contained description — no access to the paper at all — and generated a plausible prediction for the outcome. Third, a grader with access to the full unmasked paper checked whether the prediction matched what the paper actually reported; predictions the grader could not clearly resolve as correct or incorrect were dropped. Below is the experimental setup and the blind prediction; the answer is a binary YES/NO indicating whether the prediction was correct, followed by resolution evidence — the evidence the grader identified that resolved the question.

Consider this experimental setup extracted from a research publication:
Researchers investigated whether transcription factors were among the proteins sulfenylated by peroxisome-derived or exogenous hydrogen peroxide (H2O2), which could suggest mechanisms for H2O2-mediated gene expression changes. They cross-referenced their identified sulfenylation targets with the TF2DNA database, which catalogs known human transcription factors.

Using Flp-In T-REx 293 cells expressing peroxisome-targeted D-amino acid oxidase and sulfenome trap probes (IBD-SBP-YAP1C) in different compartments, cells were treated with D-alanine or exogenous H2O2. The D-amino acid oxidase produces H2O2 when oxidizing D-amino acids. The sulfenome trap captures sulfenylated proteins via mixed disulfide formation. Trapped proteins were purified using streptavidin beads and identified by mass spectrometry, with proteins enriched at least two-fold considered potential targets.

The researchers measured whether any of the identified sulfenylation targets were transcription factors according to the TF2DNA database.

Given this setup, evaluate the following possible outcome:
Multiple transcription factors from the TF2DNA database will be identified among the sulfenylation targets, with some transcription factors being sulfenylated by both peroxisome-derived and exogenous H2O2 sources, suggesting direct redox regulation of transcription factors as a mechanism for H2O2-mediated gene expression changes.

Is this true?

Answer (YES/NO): NO